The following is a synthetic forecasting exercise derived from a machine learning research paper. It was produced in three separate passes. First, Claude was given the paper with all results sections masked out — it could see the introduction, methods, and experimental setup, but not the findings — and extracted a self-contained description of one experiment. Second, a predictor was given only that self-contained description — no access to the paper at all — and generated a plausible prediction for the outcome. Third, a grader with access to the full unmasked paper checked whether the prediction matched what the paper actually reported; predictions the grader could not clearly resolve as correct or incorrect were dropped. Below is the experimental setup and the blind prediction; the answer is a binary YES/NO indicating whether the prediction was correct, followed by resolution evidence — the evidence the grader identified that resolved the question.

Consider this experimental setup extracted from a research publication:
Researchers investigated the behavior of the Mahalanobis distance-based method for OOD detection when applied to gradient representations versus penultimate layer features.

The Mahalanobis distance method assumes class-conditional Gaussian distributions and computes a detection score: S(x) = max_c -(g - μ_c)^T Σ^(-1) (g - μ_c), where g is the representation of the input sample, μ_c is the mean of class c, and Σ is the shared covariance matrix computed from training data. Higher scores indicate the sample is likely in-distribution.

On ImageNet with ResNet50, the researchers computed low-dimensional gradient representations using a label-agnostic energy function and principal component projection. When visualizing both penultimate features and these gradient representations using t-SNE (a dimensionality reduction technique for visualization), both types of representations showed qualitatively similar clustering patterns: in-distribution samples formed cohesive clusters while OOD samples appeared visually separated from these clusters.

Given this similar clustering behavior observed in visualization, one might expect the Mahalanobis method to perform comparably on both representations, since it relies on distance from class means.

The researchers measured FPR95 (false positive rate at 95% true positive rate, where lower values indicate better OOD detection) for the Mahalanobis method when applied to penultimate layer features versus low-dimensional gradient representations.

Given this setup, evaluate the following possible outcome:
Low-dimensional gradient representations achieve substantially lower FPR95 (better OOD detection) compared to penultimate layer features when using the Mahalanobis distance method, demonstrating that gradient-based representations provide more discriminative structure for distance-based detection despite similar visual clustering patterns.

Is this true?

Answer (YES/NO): NO